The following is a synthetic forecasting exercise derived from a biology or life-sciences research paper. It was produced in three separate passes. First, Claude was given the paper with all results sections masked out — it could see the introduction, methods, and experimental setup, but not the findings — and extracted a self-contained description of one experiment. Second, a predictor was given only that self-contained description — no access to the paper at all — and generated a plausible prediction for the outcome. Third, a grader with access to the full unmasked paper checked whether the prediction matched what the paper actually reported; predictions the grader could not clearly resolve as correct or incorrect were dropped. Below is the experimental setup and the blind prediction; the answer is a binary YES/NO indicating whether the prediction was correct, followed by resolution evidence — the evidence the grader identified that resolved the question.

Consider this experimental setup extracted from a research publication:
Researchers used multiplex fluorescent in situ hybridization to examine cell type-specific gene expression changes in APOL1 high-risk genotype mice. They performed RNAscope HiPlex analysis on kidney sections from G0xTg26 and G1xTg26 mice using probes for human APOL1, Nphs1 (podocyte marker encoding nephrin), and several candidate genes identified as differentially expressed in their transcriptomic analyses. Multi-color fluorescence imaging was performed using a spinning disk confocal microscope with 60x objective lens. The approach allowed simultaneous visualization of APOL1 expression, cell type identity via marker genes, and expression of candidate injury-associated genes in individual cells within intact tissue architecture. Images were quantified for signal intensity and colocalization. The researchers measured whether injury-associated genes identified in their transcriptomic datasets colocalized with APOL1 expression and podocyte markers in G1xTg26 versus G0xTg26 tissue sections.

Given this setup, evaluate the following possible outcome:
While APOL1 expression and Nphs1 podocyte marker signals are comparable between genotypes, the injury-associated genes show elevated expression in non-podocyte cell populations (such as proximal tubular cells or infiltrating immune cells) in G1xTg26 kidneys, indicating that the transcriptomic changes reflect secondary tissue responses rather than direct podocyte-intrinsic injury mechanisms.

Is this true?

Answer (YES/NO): NO